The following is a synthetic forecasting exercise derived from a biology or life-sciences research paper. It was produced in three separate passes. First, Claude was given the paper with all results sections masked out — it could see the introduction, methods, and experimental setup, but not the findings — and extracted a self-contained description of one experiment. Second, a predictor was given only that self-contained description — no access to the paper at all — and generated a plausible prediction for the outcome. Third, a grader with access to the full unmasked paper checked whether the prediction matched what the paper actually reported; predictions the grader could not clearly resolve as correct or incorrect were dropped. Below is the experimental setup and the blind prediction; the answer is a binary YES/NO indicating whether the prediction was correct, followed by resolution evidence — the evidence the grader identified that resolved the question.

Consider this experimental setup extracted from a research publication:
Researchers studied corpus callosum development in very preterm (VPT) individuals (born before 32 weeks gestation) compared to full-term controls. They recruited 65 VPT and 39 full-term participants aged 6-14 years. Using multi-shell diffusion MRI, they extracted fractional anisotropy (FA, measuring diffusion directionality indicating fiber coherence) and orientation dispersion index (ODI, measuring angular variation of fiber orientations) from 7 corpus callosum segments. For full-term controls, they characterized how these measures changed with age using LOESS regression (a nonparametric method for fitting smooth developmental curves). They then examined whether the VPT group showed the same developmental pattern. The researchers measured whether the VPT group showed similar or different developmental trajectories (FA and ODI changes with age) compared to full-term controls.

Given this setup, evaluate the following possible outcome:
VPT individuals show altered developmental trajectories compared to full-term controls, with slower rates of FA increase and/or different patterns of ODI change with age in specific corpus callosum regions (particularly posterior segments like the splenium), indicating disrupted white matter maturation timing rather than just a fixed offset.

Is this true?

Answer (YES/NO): NO